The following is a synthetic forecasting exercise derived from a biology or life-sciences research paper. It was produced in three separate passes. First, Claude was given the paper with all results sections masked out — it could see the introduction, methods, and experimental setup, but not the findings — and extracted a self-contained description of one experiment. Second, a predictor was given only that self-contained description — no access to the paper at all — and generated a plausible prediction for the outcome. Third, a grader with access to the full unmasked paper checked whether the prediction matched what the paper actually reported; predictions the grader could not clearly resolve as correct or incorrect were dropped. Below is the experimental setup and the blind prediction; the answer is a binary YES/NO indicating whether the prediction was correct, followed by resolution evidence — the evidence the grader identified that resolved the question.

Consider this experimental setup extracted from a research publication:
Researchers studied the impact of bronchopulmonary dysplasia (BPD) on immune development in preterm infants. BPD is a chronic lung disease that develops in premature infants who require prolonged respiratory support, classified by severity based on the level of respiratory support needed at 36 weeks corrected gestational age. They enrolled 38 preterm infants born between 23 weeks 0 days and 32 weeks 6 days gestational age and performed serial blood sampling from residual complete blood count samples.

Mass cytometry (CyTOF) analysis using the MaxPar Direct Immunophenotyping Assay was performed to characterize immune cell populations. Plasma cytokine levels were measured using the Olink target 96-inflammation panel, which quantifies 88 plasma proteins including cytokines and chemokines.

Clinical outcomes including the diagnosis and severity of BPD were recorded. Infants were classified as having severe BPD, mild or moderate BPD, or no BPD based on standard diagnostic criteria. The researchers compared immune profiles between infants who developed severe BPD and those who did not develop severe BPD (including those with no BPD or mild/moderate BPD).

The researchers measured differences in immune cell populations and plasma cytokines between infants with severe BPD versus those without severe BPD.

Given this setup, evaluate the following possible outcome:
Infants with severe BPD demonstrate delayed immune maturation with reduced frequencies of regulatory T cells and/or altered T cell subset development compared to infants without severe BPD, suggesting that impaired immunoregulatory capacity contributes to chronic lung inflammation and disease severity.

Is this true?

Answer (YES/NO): NO